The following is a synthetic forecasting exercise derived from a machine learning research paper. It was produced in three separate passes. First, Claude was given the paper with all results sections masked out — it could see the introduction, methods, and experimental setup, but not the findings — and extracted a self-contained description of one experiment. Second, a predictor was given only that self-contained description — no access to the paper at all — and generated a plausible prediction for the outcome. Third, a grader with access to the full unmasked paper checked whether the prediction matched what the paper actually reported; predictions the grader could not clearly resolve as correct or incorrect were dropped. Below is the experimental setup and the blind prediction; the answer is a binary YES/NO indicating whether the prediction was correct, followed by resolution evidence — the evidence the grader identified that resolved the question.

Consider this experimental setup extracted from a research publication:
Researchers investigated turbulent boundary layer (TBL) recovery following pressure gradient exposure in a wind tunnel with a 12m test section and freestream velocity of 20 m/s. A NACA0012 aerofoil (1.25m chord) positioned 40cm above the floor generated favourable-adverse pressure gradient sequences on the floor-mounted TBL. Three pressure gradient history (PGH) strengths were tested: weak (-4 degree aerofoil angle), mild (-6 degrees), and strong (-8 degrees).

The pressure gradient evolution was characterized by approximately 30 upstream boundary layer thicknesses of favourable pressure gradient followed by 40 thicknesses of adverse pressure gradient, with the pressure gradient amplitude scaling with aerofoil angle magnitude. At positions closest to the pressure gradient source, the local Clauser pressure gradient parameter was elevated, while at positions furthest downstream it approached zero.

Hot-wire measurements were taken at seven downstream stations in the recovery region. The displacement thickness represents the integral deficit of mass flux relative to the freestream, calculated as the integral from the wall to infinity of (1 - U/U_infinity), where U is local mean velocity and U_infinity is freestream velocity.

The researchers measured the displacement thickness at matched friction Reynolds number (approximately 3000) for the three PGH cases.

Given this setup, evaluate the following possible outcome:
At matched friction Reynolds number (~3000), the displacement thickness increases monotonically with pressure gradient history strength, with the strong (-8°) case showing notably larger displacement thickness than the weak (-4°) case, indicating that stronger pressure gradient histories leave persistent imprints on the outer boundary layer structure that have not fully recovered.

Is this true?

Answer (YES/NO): YES